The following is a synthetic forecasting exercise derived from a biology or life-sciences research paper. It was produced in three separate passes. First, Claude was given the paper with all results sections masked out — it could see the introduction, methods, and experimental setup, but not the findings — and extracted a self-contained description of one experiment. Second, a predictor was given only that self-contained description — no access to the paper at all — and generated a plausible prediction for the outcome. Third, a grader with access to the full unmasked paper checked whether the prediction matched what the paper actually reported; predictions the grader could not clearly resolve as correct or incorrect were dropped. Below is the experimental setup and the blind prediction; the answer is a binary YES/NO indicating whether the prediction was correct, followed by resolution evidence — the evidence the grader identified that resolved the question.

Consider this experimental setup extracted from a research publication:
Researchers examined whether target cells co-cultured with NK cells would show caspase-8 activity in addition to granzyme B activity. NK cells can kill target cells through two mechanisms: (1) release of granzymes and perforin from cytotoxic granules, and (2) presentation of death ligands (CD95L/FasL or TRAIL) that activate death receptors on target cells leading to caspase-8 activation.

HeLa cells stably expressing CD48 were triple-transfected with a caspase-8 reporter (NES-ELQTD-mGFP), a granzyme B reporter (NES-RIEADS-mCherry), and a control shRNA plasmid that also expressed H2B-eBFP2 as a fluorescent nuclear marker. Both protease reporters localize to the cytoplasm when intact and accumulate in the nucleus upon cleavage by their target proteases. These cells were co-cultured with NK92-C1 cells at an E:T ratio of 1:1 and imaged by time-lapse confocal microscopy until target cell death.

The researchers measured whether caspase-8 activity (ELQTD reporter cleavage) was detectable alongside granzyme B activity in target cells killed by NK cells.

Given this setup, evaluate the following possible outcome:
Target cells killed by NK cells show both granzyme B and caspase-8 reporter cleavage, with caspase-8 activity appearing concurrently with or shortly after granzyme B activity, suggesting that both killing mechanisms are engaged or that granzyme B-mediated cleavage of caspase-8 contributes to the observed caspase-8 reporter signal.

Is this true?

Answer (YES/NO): YES